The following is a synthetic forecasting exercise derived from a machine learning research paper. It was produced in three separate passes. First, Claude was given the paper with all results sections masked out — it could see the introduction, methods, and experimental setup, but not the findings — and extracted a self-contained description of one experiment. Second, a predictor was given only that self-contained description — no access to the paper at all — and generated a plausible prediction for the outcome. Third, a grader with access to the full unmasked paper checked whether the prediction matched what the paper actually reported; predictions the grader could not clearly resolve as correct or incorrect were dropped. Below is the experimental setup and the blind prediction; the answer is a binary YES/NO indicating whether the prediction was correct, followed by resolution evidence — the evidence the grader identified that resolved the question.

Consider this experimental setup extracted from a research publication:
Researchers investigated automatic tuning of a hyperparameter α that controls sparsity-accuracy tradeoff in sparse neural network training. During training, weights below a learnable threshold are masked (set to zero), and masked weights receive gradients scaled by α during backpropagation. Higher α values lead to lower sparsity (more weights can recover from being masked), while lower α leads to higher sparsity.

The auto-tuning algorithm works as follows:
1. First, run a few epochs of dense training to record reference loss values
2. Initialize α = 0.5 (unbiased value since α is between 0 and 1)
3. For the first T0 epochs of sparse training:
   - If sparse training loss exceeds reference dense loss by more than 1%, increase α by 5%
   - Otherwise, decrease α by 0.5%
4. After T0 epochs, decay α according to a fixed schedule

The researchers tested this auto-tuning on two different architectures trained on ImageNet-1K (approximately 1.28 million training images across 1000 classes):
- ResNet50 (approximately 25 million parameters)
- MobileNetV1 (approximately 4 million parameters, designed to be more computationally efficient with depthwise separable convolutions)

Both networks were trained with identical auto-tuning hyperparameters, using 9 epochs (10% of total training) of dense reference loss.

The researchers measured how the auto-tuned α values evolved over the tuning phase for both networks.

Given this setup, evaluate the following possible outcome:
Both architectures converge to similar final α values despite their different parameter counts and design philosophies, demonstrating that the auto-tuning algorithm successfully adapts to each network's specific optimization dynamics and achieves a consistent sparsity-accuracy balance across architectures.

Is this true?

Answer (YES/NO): NO